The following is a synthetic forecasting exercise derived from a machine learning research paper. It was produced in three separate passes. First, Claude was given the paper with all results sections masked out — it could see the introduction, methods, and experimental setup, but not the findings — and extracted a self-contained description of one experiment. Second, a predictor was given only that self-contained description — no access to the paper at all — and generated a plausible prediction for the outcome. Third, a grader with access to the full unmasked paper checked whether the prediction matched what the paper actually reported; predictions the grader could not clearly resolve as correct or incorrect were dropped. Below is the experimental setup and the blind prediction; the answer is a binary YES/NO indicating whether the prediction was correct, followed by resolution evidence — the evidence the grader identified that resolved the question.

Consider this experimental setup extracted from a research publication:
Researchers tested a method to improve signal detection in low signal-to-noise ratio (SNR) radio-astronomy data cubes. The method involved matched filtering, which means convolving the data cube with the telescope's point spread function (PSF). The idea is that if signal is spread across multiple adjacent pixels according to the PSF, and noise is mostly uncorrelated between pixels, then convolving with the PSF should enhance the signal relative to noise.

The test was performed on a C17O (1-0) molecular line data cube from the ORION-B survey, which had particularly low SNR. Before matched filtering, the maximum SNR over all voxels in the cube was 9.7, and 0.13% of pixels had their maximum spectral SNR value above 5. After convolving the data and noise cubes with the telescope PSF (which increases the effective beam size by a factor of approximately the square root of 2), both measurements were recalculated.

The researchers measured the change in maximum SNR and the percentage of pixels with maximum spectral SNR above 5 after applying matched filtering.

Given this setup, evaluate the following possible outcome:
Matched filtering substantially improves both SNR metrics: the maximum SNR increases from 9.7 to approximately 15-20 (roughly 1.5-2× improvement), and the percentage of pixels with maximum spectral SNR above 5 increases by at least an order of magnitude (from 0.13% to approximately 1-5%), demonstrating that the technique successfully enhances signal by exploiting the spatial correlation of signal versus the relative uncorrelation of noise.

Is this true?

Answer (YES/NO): NO